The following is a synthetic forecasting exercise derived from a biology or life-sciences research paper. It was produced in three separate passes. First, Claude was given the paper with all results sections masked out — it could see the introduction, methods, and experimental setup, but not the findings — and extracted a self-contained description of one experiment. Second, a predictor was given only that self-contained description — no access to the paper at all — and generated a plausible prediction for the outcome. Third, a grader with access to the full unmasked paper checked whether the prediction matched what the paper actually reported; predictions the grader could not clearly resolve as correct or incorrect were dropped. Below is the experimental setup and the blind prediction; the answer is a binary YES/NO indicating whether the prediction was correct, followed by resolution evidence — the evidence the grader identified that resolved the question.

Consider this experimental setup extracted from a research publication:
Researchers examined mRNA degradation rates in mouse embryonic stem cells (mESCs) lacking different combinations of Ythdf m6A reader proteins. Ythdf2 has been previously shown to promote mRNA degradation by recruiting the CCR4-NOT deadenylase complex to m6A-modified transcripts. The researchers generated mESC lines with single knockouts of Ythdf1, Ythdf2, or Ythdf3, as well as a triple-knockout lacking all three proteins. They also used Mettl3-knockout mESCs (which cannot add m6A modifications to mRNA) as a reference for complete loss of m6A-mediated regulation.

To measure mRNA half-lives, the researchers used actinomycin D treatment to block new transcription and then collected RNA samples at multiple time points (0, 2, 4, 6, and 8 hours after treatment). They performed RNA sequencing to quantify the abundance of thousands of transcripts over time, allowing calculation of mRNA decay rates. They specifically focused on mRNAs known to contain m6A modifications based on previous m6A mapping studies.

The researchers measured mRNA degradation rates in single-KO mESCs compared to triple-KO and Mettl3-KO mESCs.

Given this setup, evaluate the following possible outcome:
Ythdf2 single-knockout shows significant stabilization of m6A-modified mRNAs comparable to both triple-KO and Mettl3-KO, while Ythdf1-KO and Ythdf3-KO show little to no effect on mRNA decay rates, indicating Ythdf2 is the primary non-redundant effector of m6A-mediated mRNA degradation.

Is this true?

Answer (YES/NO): NO